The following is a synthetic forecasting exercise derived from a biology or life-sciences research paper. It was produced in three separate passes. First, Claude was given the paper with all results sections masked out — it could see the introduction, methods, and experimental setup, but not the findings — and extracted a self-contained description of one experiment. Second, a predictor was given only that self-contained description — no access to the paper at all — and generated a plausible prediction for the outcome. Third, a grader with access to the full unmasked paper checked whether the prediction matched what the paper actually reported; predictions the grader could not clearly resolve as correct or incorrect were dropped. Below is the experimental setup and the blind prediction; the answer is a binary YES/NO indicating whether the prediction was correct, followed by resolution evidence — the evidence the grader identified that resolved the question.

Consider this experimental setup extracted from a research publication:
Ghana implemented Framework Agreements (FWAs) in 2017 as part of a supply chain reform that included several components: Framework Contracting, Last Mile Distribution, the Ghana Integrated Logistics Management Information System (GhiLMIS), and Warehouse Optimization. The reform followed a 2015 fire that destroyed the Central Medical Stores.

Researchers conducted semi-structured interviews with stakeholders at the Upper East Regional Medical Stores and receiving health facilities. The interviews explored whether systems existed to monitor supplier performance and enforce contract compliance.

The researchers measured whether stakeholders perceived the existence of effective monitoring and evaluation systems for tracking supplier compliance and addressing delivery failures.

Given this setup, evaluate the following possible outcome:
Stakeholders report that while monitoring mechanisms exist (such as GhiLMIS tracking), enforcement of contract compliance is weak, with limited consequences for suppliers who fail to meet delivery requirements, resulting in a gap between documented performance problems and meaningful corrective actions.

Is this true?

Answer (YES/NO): NO